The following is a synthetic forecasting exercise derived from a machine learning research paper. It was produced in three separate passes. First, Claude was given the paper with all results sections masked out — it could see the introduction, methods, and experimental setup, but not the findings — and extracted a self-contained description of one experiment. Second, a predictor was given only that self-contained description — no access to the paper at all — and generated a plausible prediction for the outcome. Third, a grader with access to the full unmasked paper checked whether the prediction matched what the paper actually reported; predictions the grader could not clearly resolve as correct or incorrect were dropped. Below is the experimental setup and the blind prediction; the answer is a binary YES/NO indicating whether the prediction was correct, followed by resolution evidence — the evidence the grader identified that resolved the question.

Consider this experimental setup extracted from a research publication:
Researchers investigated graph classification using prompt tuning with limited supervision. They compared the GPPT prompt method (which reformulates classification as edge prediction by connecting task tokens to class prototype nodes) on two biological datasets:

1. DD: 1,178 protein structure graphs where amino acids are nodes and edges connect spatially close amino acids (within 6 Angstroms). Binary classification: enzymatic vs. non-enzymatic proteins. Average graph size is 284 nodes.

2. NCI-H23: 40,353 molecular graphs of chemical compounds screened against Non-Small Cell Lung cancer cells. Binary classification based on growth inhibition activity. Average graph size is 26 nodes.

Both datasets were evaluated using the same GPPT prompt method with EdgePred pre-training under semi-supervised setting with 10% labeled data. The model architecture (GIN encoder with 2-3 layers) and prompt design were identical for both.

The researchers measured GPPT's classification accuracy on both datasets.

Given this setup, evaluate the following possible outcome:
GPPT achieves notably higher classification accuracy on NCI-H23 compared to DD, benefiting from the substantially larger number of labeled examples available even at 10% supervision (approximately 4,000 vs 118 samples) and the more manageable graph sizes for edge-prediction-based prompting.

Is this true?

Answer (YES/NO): NO